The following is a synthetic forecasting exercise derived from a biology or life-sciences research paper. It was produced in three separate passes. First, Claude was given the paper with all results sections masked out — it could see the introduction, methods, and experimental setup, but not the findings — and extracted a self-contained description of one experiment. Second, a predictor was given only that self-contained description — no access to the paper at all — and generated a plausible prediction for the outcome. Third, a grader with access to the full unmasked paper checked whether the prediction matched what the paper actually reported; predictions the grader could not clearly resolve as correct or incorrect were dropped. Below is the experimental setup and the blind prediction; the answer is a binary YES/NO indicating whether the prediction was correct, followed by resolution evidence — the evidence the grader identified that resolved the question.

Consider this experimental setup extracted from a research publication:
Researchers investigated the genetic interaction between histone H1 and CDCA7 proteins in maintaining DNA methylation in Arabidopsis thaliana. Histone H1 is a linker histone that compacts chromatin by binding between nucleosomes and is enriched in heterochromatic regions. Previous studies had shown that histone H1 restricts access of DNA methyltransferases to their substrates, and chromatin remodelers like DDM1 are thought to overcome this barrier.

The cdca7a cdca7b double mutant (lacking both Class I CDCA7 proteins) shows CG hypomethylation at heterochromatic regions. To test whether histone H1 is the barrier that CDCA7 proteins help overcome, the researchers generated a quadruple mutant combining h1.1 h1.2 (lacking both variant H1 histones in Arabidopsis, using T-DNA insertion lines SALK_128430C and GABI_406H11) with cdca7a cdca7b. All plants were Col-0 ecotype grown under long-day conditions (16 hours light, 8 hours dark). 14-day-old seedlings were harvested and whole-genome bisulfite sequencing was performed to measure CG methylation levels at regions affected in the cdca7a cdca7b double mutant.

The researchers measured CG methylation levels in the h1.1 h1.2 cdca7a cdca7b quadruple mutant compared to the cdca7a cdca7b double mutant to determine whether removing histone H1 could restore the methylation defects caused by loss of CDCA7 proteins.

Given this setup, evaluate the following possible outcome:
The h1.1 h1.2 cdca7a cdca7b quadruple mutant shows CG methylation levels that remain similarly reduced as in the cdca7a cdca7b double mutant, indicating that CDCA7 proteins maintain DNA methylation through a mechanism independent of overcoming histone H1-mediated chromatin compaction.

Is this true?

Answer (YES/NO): NO